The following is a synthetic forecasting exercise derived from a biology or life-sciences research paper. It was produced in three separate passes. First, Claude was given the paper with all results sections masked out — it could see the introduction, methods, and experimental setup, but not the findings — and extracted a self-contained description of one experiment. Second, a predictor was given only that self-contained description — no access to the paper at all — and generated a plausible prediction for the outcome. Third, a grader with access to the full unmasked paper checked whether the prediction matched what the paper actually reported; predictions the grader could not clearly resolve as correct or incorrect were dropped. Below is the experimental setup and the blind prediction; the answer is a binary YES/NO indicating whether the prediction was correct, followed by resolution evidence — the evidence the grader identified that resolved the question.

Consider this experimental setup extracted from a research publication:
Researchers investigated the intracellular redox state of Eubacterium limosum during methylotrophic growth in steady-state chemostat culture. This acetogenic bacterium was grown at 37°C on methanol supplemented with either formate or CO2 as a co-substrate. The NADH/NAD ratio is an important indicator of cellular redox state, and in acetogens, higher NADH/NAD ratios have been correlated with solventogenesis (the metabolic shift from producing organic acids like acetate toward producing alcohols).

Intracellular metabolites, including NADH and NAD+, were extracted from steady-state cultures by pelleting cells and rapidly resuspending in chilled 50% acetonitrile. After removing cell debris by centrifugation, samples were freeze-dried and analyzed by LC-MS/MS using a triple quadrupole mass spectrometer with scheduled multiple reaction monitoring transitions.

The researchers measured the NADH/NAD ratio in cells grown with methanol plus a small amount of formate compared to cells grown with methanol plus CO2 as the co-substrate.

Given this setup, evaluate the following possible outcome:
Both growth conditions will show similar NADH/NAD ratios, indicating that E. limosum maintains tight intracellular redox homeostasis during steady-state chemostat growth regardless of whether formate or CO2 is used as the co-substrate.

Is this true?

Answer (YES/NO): NO